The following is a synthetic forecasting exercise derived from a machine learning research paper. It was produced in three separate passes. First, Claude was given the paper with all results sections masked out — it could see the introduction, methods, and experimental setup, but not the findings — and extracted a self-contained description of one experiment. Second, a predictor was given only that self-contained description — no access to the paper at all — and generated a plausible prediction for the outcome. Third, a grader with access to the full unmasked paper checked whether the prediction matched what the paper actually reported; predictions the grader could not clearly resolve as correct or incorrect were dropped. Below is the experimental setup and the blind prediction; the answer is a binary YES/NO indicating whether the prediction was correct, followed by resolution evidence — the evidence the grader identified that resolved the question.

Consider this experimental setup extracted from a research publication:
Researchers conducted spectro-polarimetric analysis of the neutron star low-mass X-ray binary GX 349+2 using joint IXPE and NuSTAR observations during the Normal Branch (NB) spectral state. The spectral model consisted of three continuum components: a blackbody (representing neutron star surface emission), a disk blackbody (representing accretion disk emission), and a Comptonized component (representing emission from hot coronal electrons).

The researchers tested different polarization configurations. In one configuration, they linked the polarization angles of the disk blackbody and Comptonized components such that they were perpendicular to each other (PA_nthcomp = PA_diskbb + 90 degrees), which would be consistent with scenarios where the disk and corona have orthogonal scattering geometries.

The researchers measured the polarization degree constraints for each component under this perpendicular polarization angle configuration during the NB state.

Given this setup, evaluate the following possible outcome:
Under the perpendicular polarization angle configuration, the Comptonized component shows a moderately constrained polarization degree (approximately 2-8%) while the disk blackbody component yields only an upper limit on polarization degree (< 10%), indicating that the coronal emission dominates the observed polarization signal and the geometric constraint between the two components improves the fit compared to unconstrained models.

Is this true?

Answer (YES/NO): NO